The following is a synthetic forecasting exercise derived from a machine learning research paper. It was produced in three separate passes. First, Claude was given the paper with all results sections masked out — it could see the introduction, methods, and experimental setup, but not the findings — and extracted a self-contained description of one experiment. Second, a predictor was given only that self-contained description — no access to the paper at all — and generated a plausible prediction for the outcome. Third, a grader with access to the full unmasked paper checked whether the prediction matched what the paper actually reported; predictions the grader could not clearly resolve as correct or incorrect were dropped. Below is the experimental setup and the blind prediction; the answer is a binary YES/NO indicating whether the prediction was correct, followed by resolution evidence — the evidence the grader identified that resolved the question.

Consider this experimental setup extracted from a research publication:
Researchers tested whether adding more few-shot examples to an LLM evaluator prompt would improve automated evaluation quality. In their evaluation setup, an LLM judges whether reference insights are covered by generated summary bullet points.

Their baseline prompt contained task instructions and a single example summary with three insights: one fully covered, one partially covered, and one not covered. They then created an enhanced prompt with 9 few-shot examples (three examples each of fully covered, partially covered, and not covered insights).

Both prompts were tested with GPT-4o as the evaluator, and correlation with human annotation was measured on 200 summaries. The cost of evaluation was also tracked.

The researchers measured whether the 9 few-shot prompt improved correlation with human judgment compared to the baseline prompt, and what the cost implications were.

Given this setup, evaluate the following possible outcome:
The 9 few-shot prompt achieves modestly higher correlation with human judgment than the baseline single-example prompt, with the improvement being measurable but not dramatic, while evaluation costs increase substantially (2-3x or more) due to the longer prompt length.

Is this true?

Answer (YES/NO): YES